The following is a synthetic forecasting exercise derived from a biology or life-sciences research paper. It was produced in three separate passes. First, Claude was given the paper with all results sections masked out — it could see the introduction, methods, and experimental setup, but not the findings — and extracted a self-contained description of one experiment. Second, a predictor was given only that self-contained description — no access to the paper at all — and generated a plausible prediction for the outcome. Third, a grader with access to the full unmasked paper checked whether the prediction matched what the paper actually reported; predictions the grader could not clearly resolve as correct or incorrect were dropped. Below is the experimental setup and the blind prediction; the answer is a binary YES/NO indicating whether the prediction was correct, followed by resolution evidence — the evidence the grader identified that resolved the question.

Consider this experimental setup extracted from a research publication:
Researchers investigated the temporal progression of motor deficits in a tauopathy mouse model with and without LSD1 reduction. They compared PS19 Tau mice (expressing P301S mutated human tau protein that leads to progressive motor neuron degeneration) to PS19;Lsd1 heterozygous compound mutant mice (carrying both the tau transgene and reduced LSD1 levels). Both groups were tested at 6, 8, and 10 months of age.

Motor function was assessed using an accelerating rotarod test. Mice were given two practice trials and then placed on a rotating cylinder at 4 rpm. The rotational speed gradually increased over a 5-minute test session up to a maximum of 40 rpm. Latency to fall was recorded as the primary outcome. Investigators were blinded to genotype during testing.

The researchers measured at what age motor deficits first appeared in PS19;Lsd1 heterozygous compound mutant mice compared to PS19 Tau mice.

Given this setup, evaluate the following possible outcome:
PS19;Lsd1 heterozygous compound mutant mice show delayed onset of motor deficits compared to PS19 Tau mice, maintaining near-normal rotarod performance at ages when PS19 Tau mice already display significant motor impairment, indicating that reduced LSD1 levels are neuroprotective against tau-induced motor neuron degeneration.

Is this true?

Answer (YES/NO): NO